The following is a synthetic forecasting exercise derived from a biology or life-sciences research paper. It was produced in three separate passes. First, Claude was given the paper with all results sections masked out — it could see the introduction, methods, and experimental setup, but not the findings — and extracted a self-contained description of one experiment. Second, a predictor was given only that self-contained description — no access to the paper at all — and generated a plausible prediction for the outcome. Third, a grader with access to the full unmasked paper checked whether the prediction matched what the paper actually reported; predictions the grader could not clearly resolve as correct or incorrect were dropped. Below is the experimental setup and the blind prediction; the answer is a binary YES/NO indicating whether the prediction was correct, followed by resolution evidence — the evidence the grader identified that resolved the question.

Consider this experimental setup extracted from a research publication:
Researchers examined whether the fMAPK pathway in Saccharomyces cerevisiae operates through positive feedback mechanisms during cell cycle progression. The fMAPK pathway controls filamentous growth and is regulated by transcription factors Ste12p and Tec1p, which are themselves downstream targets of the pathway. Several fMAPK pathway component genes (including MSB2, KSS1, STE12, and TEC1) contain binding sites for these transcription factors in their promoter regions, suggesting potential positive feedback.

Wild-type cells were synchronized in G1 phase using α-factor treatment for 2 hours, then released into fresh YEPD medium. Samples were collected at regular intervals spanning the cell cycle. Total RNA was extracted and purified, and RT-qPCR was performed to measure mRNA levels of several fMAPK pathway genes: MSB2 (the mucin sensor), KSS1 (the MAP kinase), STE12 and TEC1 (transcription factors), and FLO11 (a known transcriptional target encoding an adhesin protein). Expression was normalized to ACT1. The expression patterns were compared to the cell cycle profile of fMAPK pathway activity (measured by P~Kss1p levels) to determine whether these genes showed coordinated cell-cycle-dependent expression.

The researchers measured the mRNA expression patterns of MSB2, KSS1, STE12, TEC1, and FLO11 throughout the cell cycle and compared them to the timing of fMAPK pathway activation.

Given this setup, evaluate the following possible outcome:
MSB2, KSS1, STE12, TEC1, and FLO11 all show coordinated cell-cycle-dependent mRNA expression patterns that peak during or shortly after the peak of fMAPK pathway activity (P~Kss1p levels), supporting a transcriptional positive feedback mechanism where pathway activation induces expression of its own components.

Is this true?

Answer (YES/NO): NO